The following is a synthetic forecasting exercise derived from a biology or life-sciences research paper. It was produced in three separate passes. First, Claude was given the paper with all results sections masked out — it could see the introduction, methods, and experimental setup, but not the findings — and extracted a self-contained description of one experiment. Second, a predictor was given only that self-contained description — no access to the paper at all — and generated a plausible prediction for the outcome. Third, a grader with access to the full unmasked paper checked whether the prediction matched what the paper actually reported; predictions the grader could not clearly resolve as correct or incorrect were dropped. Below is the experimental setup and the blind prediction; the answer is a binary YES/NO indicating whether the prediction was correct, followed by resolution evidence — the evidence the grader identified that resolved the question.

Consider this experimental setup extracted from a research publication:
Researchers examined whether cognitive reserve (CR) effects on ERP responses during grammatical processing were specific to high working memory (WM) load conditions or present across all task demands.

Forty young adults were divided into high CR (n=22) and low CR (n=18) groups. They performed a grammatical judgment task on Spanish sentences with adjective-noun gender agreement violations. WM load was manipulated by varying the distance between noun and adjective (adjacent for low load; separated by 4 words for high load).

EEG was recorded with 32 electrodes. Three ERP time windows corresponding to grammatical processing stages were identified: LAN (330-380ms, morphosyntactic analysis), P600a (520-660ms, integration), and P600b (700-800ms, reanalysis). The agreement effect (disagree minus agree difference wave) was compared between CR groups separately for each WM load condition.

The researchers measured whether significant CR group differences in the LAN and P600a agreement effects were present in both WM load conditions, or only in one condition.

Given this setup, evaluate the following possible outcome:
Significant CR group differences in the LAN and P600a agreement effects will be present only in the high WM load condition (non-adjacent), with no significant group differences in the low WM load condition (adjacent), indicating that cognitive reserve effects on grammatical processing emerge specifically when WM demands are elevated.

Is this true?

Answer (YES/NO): NO